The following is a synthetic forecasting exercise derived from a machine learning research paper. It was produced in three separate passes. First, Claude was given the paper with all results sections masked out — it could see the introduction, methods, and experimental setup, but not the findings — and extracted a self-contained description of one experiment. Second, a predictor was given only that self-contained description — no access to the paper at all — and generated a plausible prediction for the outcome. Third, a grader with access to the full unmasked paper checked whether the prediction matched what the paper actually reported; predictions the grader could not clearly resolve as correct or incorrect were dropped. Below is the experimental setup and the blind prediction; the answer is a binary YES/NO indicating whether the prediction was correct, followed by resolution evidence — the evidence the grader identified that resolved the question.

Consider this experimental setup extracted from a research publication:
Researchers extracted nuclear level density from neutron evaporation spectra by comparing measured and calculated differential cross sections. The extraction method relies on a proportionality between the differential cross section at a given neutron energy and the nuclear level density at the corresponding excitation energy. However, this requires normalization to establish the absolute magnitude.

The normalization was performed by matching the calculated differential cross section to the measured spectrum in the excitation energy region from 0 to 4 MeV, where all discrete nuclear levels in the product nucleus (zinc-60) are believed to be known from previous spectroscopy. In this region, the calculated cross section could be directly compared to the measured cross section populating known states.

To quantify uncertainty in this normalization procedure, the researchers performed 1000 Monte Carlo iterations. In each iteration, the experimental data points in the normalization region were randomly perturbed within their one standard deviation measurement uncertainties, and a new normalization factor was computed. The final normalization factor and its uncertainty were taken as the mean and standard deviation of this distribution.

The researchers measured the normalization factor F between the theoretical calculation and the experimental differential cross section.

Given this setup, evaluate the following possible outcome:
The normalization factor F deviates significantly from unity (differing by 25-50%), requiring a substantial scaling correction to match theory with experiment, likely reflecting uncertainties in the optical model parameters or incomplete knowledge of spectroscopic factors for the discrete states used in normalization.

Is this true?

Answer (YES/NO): NO